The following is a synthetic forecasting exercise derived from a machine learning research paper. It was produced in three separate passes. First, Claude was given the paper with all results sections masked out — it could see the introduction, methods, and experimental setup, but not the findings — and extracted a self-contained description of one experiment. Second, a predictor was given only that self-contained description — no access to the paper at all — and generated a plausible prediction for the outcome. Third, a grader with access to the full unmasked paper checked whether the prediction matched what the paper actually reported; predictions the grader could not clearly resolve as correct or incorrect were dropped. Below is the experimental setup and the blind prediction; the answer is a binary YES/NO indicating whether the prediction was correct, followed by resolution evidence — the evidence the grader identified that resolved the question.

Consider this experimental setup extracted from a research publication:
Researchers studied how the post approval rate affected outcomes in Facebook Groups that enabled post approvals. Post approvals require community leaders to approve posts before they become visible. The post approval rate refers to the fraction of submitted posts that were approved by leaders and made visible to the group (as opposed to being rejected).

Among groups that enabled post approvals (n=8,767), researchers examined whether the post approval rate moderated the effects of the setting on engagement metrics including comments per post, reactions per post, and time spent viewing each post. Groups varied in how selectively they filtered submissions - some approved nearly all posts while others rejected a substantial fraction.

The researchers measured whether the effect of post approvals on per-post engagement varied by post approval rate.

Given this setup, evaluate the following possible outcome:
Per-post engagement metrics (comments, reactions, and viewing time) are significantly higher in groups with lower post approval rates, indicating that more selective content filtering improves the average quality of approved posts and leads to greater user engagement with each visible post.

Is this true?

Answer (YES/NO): YES